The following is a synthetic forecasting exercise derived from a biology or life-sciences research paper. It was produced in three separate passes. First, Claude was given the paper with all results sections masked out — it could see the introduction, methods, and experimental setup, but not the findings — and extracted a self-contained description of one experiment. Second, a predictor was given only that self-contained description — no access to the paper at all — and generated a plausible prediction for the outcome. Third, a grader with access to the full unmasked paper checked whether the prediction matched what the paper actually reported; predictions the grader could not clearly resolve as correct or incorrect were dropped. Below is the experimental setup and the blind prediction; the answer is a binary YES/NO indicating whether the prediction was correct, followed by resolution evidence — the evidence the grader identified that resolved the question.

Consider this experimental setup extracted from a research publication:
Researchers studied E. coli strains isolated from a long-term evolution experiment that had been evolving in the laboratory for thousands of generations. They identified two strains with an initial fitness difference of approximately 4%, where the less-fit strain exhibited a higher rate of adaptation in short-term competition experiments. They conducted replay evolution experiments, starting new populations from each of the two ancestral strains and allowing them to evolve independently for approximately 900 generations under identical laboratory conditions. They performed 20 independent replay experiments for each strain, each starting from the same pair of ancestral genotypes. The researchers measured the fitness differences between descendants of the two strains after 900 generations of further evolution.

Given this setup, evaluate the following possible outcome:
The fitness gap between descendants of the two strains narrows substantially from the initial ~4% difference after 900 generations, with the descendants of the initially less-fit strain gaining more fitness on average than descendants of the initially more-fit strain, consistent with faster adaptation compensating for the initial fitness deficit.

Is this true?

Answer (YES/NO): YES